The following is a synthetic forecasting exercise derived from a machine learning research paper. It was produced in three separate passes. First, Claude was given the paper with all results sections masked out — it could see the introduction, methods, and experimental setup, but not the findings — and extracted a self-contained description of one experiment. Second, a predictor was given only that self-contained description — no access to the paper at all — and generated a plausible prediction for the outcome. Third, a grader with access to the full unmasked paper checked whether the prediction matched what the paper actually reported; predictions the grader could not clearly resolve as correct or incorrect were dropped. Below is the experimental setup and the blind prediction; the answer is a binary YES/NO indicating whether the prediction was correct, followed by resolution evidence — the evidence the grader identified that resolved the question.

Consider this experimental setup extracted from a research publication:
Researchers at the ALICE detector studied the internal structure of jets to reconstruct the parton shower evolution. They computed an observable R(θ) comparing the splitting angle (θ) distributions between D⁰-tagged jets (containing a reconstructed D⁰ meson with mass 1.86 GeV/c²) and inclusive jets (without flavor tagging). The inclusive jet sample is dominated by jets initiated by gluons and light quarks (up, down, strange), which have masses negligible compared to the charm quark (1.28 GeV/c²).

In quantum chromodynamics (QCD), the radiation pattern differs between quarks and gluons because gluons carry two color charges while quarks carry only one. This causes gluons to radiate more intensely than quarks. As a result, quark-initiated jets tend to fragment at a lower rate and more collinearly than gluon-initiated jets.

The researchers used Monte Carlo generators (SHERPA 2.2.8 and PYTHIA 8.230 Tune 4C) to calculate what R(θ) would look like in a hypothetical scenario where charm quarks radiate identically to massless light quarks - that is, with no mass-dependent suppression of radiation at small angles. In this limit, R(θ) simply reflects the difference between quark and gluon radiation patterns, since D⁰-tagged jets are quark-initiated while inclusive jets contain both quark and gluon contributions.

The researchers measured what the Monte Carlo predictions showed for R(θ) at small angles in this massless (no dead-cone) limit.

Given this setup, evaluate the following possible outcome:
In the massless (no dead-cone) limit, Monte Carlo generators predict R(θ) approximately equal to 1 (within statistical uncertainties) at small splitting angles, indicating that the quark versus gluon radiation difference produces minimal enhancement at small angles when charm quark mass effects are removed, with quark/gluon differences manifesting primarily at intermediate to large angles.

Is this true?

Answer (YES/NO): NO